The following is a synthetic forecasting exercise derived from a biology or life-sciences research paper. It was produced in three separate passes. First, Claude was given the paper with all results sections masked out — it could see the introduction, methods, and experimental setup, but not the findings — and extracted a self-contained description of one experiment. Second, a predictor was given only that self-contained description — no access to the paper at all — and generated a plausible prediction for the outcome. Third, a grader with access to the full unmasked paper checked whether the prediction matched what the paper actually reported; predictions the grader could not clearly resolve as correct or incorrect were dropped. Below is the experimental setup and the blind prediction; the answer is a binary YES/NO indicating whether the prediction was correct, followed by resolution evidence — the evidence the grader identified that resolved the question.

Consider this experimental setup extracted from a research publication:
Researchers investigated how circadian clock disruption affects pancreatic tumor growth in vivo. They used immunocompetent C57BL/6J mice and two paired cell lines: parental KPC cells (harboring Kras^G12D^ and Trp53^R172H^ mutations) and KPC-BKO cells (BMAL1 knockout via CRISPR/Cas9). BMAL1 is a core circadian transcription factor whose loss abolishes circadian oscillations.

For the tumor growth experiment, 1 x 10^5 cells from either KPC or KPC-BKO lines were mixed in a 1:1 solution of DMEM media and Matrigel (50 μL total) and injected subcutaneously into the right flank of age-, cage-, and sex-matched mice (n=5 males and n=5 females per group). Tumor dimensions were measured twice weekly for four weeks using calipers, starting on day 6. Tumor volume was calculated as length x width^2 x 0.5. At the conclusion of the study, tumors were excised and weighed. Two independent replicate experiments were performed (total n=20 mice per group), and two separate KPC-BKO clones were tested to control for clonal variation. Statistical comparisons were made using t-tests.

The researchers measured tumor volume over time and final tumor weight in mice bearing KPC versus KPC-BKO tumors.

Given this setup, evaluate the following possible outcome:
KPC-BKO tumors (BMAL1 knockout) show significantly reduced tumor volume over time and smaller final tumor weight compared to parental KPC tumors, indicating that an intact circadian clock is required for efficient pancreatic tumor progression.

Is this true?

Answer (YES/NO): NO